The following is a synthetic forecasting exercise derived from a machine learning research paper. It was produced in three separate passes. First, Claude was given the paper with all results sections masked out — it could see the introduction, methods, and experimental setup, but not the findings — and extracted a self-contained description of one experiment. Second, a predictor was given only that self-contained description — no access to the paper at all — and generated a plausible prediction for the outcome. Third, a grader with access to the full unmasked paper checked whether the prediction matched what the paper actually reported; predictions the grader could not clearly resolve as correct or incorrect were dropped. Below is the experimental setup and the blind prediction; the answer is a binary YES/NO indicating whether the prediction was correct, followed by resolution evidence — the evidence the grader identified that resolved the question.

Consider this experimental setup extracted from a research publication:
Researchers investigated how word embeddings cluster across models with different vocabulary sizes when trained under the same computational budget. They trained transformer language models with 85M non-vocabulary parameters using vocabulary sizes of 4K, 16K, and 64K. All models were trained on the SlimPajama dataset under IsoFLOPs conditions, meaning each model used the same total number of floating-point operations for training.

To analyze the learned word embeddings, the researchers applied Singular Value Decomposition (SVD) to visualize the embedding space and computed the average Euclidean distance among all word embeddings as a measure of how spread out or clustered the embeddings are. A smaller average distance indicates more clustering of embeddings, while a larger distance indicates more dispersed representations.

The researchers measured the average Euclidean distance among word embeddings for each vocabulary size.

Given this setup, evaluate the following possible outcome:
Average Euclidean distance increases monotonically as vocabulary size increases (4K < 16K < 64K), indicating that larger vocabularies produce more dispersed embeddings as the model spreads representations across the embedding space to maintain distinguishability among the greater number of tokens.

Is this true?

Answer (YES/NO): NO